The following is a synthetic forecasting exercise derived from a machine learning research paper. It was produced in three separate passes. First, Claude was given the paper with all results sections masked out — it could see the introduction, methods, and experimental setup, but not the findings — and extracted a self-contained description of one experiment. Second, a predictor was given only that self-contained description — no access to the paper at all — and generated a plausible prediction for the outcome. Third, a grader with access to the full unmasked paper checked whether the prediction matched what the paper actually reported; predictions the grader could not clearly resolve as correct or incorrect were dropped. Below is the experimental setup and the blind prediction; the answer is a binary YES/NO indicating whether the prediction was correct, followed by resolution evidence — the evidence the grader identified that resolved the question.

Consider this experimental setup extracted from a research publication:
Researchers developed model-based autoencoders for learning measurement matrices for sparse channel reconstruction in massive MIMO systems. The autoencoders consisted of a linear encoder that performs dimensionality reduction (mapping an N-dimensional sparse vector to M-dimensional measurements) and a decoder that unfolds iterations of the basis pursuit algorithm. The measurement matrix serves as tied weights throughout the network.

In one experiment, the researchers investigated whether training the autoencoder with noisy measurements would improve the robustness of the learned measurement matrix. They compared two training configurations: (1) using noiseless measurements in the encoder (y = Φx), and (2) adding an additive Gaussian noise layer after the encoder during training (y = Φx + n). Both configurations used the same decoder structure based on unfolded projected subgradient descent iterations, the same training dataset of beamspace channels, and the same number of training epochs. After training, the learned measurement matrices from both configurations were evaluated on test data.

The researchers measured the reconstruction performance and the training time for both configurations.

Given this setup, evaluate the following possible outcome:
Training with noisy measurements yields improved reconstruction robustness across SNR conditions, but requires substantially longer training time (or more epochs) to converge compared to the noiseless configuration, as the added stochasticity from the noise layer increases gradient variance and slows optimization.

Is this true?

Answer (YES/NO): NO